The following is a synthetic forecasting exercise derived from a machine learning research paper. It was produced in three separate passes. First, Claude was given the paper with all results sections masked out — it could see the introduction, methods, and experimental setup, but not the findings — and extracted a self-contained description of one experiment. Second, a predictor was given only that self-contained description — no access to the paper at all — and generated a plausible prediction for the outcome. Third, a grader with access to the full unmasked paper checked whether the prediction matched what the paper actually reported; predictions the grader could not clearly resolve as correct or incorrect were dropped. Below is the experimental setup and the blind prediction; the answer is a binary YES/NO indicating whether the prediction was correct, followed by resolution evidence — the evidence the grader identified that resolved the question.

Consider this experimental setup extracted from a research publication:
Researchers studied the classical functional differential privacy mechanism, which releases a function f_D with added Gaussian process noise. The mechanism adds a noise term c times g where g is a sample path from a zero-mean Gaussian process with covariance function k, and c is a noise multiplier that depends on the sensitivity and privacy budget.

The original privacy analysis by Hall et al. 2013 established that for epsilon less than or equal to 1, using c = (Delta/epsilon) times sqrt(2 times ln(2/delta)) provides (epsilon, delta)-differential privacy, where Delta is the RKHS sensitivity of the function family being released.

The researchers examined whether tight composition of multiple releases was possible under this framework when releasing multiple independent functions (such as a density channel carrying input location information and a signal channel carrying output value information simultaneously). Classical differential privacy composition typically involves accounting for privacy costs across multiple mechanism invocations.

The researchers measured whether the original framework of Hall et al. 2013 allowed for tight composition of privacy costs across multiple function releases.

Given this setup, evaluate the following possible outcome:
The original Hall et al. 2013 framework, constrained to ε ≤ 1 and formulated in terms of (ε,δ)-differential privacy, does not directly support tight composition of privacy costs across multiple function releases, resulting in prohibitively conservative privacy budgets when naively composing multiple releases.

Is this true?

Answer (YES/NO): YES